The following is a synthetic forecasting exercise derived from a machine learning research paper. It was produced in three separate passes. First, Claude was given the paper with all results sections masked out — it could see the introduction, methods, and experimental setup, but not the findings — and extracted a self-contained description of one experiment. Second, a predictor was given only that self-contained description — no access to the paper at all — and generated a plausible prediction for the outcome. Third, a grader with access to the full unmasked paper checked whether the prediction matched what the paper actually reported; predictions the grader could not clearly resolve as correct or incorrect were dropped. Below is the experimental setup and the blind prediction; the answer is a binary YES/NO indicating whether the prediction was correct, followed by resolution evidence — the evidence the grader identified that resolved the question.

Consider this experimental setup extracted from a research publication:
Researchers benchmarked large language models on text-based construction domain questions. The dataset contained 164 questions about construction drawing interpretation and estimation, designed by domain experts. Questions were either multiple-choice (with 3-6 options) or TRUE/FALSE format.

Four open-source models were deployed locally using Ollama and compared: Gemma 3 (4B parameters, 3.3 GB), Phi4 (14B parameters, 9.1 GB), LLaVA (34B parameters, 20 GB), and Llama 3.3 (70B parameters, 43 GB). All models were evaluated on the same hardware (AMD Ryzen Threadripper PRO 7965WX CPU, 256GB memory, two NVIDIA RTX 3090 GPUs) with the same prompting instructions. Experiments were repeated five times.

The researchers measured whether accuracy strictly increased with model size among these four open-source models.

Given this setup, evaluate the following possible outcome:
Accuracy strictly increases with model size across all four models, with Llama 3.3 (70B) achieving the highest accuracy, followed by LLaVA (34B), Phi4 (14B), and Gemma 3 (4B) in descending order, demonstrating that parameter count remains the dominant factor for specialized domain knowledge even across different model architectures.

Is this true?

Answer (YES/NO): NO